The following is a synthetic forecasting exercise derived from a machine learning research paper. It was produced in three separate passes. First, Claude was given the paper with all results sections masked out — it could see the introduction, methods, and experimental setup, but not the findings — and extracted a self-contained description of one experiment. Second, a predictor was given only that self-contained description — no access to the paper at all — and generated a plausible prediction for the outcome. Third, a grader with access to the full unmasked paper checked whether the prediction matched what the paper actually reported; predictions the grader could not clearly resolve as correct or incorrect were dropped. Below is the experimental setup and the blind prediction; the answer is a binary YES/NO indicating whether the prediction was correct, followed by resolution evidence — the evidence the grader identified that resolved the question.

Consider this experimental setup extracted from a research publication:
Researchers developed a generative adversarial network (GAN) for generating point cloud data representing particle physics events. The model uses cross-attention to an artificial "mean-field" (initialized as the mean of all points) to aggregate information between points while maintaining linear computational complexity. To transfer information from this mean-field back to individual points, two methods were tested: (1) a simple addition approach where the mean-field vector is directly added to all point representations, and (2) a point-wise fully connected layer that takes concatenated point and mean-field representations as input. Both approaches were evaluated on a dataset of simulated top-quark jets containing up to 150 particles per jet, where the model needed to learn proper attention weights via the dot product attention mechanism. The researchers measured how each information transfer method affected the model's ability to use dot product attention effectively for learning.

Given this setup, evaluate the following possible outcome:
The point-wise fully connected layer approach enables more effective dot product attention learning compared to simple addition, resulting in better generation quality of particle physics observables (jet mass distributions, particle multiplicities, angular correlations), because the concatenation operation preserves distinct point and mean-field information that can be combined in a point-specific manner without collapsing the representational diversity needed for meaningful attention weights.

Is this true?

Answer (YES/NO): YES